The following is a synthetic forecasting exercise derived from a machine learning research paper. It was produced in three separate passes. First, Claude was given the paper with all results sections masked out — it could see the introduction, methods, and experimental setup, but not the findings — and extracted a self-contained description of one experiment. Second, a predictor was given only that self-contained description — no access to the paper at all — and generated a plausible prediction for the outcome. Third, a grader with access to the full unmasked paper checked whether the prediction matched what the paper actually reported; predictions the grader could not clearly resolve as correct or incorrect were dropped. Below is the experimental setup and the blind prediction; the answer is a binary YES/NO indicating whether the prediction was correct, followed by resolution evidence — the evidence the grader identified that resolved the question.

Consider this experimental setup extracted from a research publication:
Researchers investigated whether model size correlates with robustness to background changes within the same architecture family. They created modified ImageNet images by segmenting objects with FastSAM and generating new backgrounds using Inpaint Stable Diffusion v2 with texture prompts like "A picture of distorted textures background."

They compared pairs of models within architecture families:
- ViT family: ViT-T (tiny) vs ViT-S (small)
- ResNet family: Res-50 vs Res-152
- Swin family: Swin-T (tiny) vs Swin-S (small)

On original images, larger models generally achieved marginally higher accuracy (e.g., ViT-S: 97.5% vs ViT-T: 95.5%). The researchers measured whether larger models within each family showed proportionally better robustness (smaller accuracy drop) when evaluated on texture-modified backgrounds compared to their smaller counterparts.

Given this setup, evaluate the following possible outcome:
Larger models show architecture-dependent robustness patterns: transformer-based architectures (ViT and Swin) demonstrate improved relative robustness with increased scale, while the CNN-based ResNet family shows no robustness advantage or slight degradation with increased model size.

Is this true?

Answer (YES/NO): NO